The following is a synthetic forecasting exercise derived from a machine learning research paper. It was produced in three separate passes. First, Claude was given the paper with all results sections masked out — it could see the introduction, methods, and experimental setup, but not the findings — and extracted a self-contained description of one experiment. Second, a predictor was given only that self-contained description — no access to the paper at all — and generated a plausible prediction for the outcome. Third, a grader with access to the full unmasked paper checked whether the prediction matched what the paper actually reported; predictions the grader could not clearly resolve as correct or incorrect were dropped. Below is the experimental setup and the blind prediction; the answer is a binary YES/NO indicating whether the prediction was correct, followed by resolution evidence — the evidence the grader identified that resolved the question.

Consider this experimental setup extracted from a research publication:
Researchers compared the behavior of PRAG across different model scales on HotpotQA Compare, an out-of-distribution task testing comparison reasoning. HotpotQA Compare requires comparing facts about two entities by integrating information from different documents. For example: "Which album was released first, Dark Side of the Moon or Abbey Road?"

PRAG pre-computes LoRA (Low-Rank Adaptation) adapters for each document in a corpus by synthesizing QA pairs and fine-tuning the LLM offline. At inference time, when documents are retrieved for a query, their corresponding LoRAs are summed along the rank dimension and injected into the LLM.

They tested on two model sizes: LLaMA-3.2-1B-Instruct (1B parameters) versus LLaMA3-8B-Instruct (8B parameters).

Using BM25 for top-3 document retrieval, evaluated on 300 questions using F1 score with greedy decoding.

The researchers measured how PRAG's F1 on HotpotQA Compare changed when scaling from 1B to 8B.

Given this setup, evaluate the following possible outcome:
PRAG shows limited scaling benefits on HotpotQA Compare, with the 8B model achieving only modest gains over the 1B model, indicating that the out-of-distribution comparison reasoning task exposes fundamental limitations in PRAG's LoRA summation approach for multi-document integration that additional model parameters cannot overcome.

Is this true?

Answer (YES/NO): YES